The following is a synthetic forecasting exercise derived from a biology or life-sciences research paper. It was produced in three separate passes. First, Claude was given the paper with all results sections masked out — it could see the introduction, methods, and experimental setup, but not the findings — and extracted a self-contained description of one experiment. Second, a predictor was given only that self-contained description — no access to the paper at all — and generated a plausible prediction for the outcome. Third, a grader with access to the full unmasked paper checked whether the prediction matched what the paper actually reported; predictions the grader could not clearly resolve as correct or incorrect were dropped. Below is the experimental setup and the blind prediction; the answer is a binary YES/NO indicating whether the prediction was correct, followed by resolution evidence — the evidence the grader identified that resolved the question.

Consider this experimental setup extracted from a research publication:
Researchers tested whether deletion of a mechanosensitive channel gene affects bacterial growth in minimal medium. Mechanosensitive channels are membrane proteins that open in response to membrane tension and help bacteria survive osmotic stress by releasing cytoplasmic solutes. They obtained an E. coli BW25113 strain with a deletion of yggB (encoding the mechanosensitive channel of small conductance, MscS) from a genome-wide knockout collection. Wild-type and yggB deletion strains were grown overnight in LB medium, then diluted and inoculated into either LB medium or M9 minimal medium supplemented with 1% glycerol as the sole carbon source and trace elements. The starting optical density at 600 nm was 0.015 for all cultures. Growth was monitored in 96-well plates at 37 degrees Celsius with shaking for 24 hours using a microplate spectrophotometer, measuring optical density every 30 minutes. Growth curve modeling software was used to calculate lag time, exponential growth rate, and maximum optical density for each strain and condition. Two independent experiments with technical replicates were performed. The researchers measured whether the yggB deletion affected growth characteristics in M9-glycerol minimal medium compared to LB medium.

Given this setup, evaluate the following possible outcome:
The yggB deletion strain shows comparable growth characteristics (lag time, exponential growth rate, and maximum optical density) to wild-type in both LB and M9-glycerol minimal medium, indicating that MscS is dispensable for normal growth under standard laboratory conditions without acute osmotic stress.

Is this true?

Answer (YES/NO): YES